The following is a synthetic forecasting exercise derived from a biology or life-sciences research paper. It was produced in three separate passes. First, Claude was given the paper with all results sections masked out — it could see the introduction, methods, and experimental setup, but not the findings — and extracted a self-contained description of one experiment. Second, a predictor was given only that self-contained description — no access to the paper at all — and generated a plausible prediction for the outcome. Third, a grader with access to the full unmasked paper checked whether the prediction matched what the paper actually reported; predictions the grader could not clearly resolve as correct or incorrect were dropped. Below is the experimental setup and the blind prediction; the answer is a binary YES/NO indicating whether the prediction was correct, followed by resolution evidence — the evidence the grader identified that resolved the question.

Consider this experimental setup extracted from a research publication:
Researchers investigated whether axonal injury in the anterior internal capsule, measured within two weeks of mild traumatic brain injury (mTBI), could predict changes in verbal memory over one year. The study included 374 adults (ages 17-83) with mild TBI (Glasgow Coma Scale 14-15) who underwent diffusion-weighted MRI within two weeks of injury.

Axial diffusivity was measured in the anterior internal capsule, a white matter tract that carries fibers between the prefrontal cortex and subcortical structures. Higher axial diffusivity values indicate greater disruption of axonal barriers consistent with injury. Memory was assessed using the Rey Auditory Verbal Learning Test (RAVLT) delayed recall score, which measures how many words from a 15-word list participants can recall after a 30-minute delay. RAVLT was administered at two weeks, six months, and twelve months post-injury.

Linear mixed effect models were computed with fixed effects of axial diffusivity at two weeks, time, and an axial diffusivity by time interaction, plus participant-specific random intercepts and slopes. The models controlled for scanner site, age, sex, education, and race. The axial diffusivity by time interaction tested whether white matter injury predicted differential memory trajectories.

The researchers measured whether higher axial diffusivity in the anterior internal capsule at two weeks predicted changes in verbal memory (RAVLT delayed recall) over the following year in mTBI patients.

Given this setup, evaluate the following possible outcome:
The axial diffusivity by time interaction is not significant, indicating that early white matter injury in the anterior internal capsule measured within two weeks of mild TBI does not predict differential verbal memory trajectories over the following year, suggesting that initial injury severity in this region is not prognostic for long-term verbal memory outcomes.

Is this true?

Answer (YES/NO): YES